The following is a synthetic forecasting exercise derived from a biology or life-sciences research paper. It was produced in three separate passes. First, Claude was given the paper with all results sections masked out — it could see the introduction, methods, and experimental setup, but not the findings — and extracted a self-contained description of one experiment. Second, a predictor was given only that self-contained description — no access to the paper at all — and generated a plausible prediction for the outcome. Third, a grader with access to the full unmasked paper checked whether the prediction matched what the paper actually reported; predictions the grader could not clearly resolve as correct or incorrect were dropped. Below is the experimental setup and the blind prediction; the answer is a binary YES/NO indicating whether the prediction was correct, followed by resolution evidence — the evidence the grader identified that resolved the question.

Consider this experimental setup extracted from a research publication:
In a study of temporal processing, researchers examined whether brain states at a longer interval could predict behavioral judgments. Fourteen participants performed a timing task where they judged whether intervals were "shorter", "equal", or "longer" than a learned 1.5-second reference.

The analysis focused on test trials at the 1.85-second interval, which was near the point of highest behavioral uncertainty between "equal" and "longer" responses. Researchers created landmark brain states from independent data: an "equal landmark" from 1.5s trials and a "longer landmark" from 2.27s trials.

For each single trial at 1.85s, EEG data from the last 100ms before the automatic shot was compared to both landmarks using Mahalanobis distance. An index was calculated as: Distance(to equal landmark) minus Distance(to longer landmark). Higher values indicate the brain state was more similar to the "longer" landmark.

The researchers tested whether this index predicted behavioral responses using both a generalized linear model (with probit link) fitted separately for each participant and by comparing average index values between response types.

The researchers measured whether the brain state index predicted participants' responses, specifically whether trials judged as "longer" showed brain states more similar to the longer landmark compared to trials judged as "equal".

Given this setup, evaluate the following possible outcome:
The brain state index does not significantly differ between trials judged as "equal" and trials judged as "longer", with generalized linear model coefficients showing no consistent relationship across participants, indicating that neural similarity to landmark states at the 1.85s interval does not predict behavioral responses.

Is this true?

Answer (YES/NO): NO